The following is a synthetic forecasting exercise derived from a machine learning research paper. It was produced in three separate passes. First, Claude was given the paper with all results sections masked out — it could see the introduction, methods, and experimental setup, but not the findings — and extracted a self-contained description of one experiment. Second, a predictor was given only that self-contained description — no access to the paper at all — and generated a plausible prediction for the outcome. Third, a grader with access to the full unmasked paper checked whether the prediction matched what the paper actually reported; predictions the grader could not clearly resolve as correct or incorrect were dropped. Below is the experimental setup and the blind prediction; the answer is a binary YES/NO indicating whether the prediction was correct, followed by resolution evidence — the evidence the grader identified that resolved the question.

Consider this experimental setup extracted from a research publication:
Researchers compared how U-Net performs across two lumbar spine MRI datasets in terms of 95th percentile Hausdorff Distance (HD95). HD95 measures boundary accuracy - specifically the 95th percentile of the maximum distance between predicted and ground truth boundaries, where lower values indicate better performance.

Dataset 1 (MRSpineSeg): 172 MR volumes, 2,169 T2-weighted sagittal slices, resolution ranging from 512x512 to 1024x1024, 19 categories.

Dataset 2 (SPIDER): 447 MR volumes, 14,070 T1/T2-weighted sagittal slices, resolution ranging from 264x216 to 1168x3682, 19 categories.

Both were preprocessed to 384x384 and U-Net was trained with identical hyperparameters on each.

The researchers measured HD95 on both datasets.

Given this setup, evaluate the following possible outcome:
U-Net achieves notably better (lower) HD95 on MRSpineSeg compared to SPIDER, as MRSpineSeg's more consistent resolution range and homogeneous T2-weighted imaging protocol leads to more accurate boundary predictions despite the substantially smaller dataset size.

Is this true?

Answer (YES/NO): YES